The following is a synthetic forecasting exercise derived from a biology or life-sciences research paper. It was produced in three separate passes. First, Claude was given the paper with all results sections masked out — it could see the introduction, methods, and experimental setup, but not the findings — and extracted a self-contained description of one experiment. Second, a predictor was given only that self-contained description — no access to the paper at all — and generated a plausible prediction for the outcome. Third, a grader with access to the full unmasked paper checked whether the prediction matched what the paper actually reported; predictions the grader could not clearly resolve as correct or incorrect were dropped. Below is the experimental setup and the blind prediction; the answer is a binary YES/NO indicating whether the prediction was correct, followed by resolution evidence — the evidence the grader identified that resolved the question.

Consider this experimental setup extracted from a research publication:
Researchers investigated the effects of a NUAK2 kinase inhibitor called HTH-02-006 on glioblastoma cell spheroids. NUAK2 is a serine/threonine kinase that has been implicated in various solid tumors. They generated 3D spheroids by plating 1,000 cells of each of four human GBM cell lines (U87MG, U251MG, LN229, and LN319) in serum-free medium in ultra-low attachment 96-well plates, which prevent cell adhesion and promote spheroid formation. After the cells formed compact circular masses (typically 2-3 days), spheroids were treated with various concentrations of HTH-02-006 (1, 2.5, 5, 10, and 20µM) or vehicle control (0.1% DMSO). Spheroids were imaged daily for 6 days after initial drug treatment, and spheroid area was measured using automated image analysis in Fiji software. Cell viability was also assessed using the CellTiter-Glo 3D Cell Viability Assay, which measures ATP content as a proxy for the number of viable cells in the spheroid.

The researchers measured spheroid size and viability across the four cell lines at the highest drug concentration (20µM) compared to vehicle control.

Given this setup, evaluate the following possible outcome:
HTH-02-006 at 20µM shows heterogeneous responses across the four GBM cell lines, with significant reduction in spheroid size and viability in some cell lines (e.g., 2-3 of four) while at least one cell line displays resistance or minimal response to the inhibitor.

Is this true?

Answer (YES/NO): NO